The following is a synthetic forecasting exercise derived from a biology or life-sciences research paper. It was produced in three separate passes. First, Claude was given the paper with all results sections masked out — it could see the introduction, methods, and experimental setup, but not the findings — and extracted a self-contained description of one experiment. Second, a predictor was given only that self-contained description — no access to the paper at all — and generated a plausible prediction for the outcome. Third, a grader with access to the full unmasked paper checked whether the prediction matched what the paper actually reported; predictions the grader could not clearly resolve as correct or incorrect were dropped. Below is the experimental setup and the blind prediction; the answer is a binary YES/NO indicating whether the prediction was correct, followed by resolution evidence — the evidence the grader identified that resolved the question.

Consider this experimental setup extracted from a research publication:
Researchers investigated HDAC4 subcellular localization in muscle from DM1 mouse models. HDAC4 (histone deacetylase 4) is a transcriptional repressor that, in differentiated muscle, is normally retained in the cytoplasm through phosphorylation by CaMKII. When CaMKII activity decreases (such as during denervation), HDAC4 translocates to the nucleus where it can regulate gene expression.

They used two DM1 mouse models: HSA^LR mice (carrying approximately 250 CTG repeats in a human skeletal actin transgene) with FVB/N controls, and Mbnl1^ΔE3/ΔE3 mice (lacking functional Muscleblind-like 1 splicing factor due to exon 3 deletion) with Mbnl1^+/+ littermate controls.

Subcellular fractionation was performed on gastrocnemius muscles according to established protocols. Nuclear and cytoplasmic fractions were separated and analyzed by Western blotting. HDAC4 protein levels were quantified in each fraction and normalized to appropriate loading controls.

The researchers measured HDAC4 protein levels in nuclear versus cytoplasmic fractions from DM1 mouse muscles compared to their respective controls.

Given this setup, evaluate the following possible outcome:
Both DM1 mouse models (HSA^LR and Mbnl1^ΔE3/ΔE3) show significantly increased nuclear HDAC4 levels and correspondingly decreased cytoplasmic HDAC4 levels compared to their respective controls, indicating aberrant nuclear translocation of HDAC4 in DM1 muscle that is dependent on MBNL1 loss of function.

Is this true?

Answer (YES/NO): NO